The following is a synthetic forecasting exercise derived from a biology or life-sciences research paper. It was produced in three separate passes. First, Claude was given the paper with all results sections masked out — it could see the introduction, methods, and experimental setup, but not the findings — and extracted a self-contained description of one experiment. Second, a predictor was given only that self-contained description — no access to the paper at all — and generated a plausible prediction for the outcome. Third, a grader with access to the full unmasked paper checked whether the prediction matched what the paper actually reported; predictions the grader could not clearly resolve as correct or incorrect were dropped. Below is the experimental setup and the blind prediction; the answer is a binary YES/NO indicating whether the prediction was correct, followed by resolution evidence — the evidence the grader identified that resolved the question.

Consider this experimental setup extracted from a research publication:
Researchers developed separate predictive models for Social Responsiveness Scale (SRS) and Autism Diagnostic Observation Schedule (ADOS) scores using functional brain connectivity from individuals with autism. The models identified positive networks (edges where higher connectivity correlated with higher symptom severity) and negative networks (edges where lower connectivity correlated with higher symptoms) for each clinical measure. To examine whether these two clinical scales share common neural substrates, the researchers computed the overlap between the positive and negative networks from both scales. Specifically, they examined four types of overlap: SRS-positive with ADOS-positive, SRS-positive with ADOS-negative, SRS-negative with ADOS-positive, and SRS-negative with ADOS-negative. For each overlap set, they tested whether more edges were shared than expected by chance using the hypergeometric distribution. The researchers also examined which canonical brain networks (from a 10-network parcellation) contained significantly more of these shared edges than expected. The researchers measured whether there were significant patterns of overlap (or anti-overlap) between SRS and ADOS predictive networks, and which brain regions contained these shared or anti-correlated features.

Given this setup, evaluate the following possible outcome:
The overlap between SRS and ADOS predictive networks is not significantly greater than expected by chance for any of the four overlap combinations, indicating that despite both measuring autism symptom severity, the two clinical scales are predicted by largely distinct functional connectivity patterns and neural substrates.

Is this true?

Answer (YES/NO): YES